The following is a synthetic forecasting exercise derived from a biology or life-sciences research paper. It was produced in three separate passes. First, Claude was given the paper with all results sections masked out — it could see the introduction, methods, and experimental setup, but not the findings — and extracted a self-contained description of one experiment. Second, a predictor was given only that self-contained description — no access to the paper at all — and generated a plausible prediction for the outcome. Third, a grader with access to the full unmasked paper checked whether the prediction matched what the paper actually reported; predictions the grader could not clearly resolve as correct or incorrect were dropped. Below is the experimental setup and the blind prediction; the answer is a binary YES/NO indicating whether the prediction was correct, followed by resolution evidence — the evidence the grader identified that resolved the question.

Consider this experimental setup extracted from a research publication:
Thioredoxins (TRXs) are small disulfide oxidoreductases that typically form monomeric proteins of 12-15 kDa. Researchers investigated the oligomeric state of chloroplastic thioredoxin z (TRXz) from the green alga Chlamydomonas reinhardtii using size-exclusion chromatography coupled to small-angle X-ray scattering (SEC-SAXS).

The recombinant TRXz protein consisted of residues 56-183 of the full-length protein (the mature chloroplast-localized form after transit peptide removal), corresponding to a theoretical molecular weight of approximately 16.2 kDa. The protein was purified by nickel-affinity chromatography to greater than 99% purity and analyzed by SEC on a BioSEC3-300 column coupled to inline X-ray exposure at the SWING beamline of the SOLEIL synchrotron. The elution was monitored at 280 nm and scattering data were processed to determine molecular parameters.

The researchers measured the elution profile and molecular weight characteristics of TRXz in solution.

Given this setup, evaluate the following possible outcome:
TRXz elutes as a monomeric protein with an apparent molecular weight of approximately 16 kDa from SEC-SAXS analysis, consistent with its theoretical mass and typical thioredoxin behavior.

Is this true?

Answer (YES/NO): YES